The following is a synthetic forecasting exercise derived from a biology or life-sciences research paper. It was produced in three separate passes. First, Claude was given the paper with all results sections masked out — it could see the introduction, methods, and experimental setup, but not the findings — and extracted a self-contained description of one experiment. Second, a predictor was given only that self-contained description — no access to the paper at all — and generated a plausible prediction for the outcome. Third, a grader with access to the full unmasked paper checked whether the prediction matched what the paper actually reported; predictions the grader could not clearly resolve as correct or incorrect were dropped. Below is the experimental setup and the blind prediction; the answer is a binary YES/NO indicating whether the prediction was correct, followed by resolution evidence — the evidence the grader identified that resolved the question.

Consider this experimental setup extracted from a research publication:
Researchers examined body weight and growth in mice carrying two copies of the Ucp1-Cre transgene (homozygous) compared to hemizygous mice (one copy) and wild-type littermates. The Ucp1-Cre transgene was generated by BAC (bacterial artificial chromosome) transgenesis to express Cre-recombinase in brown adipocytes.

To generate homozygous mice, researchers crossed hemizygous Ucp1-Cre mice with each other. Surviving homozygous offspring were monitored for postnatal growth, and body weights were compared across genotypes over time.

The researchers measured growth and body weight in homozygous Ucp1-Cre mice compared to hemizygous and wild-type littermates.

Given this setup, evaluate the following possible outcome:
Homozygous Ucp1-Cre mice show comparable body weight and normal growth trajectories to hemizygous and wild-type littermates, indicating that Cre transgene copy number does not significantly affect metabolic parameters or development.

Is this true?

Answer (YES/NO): NO